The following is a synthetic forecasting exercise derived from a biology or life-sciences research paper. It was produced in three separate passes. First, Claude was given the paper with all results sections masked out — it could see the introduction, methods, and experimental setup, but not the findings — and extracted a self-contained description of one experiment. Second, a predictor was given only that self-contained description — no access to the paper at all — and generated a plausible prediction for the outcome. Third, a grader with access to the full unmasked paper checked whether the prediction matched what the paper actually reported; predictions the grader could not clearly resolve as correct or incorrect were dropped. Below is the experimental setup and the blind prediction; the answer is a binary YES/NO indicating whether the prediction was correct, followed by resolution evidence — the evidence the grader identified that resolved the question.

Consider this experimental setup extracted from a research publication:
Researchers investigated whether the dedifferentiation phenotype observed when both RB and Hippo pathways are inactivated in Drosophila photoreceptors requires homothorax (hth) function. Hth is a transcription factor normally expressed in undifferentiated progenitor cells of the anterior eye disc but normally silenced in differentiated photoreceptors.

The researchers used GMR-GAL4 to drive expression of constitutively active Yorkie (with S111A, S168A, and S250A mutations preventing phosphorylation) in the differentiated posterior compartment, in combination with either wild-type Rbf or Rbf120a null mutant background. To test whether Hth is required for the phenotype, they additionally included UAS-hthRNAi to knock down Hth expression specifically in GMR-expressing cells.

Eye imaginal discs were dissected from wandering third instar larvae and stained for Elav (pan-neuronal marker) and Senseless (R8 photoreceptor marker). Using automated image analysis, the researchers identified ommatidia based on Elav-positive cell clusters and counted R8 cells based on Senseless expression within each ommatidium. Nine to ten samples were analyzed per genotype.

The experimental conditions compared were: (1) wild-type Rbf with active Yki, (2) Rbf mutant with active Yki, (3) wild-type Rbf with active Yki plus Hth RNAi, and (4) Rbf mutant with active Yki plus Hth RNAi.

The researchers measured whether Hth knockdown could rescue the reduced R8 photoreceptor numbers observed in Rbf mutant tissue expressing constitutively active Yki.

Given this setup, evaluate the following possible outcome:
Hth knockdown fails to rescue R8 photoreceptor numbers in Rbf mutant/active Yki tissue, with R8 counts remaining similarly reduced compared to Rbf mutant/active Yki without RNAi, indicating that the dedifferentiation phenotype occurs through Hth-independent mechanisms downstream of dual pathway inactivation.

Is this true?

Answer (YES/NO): NO